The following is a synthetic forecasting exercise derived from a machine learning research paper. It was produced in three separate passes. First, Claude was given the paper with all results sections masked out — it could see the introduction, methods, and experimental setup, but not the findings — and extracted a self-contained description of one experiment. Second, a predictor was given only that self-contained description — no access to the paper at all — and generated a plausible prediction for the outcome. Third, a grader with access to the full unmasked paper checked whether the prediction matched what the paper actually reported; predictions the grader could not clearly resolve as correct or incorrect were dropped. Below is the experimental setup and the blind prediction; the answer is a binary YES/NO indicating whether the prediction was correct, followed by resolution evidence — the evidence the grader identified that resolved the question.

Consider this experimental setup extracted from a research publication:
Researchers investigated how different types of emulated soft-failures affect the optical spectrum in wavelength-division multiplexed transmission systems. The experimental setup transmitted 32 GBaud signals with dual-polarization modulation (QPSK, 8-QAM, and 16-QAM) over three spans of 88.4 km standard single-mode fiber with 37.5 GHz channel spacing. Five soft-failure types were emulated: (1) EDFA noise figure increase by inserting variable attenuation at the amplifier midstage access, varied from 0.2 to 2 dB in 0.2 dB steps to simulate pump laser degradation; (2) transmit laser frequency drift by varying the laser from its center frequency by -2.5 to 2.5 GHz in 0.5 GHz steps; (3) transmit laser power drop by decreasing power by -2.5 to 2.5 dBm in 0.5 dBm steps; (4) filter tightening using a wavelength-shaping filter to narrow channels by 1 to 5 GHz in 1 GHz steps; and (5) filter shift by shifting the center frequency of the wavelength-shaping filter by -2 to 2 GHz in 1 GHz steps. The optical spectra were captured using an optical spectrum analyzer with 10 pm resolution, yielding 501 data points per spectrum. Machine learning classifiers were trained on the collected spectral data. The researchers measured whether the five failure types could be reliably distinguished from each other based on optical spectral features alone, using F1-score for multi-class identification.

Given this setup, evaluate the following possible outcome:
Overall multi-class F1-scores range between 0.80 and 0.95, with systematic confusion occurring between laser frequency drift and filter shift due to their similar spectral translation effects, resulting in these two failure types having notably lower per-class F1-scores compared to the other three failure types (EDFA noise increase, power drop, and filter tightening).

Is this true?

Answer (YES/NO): NO